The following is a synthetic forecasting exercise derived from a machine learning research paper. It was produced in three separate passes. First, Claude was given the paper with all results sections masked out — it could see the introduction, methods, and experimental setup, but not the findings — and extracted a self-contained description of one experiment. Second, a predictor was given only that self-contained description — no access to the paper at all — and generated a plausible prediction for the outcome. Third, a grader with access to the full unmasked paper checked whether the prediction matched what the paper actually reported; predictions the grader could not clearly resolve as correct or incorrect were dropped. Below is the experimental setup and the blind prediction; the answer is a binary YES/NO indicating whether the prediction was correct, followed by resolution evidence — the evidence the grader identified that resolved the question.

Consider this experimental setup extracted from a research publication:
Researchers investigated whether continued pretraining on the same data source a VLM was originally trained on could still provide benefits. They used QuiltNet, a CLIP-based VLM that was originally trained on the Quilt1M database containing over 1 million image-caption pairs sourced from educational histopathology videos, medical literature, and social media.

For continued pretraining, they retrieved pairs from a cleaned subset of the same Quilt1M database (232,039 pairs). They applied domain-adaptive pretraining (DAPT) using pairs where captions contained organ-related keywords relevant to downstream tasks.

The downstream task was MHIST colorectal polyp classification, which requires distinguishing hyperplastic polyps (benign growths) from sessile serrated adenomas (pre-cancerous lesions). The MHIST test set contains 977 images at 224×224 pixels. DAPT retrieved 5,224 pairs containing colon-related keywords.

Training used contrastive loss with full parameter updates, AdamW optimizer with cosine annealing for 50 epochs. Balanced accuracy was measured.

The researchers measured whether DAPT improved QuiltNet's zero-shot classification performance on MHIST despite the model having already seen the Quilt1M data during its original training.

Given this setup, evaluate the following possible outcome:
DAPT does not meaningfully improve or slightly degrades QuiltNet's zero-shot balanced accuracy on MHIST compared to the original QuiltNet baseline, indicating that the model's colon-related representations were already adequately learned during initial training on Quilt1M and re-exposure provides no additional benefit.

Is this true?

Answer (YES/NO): YES